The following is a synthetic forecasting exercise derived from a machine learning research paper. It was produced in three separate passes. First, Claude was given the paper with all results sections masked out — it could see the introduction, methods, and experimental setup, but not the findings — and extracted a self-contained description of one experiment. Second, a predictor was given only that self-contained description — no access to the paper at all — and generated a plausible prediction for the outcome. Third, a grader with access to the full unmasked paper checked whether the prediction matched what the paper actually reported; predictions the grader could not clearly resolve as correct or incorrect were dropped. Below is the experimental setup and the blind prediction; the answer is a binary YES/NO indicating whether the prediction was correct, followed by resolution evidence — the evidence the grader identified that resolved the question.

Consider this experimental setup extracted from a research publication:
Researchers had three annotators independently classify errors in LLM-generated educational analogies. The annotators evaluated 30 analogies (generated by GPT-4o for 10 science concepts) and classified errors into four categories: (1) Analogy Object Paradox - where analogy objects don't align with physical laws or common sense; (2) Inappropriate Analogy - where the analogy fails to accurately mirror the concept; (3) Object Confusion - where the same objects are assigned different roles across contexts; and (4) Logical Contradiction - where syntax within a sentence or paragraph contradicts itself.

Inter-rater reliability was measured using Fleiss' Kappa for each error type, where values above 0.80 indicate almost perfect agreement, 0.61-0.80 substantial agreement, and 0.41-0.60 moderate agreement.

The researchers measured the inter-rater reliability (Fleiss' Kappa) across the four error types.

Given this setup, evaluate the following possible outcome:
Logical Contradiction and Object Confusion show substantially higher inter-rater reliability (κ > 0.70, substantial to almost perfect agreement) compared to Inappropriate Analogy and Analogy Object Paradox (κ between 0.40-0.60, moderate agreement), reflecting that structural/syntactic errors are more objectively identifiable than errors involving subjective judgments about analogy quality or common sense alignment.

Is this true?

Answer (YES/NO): NO